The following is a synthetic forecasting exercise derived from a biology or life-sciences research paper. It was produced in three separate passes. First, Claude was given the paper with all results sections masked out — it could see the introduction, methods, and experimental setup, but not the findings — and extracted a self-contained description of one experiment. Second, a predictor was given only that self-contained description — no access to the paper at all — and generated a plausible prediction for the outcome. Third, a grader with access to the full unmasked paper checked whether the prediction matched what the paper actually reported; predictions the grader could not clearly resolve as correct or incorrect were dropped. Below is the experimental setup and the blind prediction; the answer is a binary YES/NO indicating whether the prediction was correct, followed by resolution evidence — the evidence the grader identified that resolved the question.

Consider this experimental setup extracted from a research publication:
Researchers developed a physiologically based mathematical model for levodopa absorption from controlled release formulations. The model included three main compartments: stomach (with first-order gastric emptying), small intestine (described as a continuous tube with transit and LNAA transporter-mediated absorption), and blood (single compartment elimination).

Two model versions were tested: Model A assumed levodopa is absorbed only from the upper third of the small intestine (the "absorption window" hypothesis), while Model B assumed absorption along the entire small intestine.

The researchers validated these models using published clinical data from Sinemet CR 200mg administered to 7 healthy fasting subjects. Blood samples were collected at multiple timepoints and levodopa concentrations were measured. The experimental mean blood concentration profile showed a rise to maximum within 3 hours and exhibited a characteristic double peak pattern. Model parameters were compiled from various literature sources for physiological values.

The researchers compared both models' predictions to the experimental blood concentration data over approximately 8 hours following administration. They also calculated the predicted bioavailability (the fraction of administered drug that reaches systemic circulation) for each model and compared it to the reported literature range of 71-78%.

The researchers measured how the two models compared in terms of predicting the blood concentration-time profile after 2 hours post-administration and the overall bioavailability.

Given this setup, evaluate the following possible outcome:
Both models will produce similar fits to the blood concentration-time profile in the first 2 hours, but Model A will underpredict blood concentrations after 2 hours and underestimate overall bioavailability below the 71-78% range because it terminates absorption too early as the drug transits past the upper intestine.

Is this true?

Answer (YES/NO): YES